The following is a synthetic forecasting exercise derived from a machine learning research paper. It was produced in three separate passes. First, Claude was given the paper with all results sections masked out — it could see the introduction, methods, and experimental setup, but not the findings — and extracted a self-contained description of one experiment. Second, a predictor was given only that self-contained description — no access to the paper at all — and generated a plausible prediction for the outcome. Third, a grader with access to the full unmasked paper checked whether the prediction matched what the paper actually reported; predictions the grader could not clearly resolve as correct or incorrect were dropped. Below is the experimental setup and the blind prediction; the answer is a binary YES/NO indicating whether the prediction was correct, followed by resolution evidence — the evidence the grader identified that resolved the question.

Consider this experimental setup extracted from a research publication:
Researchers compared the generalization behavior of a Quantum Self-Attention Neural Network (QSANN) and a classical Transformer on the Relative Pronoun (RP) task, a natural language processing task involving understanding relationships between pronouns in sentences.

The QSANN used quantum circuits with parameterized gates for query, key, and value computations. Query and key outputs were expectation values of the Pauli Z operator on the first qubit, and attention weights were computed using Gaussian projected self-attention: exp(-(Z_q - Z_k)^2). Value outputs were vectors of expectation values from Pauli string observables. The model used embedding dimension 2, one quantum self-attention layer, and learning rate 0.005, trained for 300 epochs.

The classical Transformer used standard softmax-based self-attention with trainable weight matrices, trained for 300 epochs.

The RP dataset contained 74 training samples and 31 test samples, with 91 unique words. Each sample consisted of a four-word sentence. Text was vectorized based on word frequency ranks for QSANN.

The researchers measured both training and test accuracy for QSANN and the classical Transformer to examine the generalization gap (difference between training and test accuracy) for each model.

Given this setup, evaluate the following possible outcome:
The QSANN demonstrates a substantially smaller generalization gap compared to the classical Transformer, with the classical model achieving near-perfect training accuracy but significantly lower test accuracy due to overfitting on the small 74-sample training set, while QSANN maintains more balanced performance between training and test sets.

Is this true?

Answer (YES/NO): YES